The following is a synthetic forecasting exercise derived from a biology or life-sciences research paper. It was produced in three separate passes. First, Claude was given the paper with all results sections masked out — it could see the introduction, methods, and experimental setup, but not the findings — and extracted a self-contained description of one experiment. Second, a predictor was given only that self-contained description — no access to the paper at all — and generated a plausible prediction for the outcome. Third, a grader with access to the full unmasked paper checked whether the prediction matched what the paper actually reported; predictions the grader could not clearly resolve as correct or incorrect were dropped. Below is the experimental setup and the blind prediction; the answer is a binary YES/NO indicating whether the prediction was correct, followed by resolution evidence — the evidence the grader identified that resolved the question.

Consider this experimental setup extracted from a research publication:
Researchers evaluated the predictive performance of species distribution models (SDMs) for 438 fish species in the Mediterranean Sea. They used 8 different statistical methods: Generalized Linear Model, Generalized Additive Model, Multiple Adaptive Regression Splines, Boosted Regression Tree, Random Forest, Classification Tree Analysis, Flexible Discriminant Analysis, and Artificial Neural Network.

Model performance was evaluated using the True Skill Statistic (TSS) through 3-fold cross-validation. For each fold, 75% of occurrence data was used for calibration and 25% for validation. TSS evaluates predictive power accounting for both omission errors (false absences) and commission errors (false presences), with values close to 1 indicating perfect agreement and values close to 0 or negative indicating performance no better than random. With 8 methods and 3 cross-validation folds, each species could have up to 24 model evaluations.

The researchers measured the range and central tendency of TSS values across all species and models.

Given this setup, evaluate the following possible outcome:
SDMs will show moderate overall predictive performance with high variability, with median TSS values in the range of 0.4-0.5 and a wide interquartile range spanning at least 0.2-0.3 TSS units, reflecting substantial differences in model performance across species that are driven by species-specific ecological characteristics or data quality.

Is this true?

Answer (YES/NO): NO